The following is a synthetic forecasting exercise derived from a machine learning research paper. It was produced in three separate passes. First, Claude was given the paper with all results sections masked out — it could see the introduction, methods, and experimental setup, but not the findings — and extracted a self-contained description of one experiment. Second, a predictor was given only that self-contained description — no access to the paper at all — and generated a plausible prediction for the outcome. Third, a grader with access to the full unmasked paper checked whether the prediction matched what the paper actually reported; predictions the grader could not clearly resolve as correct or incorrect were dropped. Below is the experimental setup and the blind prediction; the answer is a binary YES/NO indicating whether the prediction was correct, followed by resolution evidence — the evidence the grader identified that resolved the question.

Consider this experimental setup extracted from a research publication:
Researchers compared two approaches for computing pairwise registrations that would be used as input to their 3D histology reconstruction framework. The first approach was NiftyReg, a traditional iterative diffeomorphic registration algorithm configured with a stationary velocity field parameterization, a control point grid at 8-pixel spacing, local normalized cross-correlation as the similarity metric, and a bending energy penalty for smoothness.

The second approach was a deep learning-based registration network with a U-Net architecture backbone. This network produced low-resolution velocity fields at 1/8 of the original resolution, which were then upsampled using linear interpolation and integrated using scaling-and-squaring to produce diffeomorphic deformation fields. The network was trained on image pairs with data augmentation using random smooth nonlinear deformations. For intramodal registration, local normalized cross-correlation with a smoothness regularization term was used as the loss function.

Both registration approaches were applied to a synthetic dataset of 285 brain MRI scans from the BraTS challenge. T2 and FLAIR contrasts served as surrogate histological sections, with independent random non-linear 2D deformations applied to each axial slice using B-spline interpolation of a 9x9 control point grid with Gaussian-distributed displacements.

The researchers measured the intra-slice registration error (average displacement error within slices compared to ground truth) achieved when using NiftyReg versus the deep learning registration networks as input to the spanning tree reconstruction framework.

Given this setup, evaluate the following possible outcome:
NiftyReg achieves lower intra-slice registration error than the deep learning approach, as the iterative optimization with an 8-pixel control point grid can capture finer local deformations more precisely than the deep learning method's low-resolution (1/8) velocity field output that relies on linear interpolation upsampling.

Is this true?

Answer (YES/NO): NO